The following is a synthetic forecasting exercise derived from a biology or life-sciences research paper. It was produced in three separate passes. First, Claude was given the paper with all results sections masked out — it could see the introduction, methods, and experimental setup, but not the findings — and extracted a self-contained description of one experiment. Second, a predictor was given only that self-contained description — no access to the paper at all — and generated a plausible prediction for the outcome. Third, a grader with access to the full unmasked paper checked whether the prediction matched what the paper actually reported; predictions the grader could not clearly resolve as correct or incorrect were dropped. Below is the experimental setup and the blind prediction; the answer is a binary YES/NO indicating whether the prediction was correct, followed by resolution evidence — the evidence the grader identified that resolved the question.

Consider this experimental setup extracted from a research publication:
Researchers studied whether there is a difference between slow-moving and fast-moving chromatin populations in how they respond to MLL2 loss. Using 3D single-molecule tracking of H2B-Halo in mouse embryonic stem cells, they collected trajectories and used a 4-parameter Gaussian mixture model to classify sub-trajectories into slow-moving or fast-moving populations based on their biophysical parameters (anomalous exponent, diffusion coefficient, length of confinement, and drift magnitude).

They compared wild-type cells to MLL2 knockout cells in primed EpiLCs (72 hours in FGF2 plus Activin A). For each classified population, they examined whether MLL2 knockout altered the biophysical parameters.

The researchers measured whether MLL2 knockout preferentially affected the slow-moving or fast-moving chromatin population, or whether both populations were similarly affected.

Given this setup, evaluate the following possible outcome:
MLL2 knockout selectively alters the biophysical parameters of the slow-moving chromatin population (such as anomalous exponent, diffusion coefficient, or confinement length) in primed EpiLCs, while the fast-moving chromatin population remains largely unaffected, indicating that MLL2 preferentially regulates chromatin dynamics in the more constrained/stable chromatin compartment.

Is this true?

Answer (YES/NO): NO